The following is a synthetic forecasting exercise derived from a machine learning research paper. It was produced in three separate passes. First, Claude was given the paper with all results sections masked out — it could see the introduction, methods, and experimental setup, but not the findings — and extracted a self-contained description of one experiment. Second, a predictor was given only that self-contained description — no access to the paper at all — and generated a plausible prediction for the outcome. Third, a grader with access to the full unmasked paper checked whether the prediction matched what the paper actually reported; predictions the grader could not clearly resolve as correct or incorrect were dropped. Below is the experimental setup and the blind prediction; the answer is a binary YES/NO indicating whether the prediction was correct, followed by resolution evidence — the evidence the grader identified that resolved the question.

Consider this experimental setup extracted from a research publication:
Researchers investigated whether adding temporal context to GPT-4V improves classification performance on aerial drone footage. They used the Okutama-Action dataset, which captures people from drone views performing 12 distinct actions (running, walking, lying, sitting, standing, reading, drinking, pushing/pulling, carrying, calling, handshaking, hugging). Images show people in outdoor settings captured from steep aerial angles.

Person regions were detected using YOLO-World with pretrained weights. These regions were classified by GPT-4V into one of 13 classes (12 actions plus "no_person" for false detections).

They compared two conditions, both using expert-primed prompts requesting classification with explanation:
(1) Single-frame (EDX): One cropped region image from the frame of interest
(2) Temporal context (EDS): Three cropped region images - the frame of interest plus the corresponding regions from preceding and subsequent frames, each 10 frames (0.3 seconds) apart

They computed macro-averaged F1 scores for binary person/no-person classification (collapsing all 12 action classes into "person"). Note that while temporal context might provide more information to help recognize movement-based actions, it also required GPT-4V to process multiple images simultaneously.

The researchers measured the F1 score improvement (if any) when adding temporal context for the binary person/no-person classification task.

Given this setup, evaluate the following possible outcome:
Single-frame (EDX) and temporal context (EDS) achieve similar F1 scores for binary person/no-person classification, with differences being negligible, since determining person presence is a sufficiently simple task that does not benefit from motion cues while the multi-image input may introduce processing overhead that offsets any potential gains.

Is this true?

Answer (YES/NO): NO